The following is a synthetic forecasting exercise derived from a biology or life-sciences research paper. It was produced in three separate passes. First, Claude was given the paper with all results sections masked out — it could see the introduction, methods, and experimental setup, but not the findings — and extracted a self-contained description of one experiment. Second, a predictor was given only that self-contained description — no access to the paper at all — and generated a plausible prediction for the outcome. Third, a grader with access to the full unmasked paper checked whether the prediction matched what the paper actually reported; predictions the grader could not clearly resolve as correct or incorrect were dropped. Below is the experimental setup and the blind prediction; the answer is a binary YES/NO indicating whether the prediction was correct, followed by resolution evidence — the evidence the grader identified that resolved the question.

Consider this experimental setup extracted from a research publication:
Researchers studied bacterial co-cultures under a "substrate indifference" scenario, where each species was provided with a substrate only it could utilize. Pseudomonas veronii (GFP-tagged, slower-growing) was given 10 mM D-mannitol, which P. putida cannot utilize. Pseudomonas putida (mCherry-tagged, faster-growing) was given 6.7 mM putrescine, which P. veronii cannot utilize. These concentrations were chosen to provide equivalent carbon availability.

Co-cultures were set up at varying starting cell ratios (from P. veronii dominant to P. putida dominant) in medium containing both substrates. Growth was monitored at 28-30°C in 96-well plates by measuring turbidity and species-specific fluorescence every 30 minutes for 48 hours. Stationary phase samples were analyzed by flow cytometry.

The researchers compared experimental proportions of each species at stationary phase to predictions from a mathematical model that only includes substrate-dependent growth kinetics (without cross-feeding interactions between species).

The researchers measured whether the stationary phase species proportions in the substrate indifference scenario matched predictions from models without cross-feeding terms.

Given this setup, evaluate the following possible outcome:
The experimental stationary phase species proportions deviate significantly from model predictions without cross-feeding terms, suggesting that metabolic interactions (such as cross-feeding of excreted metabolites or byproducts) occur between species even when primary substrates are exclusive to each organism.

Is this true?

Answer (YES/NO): NO